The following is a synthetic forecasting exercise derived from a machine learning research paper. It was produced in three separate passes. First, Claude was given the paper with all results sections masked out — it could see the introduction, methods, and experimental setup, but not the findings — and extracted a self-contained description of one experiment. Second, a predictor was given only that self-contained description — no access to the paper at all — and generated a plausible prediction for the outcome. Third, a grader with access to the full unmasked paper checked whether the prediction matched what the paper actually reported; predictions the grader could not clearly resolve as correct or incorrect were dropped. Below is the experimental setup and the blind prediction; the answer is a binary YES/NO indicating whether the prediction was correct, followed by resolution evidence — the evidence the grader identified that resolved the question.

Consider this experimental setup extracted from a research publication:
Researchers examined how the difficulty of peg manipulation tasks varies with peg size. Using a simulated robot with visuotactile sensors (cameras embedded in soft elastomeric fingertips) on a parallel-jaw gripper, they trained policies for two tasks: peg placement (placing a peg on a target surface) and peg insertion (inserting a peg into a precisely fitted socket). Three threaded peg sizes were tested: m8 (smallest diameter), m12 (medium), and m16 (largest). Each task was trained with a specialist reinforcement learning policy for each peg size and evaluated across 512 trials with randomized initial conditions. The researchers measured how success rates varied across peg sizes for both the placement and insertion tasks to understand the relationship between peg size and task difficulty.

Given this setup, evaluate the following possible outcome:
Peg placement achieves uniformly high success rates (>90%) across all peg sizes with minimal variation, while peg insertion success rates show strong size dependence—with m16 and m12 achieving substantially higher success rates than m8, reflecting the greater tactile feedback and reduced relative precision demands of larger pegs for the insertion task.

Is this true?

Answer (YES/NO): NO